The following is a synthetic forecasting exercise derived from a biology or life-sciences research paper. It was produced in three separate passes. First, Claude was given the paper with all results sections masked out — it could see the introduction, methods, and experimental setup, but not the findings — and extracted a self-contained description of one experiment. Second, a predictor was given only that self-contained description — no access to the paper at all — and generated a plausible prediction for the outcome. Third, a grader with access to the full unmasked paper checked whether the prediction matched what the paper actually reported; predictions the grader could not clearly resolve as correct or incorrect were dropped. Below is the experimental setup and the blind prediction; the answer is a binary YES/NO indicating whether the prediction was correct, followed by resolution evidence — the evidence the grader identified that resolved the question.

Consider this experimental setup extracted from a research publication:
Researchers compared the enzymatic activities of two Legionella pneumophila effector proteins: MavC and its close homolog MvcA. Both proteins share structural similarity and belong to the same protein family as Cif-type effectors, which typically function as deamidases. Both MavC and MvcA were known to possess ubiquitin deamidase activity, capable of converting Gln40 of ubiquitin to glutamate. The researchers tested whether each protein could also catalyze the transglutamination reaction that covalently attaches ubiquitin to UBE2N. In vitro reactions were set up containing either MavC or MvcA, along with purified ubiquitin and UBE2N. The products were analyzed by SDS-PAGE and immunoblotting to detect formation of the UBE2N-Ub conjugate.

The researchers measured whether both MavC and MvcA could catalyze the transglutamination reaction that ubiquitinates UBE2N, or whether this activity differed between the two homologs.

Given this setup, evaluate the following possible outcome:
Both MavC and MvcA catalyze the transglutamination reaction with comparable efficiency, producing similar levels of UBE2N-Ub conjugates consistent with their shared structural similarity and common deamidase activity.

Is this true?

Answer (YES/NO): NO